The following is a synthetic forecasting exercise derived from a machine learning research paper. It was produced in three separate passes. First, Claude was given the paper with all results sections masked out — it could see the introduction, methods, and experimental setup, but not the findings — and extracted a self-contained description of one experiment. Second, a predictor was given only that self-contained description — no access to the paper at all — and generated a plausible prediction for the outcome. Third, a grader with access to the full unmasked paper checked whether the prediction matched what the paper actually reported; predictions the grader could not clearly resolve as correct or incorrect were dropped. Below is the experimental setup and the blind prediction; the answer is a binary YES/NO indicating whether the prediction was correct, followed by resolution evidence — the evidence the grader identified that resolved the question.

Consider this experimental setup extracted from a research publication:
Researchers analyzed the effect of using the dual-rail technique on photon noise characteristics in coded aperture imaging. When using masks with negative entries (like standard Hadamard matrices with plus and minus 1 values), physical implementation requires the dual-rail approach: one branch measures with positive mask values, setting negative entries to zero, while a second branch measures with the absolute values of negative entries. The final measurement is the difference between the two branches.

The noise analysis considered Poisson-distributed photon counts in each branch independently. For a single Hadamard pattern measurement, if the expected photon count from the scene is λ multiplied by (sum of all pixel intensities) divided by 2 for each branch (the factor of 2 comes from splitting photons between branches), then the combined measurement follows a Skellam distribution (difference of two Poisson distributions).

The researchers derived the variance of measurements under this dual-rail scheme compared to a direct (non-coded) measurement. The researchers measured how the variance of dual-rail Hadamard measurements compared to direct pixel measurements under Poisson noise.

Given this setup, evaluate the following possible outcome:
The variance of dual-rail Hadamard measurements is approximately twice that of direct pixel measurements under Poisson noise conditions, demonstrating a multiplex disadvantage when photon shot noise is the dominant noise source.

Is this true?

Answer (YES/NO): YES